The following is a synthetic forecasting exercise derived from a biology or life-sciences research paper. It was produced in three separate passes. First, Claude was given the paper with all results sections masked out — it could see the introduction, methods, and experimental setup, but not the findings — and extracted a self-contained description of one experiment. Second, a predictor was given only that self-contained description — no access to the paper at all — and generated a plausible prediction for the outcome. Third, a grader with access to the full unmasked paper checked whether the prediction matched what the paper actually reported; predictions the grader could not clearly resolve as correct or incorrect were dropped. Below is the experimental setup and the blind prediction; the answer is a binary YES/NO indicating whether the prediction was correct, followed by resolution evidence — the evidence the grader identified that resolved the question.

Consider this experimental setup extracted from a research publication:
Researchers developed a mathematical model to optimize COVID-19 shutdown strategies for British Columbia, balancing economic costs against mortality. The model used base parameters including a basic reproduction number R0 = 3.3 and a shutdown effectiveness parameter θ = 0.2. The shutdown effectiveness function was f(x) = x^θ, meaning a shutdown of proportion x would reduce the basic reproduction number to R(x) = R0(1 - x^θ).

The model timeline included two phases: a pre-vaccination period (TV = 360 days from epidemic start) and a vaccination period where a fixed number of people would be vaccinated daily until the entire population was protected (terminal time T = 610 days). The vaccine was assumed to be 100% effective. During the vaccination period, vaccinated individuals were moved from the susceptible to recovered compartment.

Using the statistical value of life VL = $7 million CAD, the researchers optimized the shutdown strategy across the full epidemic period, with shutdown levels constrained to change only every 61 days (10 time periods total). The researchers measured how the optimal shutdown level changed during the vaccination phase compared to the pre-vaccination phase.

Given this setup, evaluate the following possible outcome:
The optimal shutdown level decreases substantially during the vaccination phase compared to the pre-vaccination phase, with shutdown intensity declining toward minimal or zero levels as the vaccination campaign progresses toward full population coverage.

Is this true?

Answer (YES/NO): YES